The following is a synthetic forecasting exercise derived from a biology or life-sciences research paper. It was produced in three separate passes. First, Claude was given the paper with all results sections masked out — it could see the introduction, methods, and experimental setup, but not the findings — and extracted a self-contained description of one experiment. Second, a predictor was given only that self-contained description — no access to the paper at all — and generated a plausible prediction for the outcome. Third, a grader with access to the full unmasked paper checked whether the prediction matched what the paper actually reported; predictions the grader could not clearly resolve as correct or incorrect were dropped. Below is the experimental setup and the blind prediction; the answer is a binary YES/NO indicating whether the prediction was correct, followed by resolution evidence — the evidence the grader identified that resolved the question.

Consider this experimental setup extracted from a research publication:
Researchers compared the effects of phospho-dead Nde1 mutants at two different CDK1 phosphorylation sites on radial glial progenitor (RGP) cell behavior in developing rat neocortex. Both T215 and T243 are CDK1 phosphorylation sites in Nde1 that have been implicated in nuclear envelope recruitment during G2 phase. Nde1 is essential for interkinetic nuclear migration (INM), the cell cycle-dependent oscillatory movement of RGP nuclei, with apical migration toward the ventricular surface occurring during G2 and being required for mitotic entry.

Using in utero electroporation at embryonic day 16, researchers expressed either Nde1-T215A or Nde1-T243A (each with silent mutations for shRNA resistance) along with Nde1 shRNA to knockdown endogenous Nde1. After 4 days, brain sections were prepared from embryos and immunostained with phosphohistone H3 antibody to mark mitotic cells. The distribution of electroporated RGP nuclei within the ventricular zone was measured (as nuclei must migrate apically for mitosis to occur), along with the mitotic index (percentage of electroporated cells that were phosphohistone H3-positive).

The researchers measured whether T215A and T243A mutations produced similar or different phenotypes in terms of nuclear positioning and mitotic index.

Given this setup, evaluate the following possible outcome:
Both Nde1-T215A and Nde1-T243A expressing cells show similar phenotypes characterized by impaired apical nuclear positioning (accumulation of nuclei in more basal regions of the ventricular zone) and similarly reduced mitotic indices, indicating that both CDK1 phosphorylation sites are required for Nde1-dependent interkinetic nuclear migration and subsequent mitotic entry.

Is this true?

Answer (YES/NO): YES